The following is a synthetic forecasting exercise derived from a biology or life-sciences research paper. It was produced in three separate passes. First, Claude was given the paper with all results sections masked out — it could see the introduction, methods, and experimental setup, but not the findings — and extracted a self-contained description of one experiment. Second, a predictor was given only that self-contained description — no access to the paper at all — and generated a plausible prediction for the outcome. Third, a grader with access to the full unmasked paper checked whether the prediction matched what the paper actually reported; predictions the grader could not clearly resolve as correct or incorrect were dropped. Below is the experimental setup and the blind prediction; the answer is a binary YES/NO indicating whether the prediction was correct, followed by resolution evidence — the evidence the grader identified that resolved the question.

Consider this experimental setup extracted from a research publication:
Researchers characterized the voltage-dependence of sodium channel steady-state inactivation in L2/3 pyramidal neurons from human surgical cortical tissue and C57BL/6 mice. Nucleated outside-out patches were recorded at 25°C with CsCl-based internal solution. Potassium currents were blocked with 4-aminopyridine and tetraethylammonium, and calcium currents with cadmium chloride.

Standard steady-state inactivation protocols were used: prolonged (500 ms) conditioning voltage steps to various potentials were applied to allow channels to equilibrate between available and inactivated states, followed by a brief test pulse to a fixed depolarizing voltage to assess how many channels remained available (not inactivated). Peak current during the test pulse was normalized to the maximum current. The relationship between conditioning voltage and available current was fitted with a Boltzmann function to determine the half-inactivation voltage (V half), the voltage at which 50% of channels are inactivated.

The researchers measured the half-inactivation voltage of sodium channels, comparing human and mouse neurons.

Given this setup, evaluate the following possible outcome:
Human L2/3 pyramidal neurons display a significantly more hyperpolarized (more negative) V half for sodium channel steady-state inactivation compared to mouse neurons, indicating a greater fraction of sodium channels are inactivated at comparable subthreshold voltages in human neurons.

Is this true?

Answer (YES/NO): NO